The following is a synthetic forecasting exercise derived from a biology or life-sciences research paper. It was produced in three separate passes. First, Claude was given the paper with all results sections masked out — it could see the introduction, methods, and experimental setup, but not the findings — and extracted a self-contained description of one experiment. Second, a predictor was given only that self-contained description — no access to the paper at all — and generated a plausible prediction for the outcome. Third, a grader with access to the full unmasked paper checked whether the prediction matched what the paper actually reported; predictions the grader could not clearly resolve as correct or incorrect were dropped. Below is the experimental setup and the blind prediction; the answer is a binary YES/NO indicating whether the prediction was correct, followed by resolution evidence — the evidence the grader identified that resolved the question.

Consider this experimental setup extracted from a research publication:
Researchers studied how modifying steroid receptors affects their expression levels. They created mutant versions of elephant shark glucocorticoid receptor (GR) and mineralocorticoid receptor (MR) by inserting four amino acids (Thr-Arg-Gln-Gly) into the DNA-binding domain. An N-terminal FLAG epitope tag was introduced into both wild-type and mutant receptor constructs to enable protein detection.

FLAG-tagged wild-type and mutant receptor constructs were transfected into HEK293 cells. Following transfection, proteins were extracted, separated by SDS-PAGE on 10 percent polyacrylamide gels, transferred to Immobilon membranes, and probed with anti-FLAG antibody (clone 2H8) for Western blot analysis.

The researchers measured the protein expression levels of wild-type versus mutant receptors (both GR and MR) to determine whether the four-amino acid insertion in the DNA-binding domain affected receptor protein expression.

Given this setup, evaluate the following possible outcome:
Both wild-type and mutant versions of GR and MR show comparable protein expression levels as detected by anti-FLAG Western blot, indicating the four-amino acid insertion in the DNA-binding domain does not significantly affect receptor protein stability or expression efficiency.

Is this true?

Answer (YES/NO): YES